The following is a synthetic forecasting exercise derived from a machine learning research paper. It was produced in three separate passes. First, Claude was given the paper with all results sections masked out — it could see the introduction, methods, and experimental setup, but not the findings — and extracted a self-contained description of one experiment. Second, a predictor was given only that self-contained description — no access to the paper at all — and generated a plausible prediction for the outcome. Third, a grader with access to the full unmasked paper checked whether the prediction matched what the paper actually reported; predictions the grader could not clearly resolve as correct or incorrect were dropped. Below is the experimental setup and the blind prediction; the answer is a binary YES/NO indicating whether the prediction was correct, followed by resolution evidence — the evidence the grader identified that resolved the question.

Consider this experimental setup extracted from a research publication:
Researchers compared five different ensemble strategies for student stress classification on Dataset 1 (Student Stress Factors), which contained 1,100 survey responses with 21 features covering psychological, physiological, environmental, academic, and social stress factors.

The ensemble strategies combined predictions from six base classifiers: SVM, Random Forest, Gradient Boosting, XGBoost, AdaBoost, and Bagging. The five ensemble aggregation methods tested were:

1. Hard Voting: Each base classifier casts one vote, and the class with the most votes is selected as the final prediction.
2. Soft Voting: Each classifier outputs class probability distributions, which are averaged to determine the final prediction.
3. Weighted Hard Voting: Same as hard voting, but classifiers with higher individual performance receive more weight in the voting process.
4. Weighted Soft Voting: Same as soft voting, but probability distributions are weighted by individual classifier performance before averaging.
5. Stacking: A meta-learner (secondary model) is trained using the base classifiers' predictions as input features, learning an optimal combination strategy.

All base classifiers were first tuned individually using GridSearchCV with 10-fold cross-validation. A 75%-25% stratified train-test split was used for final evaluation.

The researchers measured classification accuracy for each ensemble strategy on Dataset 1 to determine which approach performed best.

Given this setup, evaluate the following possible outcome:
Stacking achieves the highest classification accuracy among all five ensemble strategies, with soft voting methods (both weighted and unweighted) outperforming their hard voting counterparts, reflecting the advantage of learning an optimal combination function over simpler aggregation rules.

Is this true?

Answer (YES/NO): NO